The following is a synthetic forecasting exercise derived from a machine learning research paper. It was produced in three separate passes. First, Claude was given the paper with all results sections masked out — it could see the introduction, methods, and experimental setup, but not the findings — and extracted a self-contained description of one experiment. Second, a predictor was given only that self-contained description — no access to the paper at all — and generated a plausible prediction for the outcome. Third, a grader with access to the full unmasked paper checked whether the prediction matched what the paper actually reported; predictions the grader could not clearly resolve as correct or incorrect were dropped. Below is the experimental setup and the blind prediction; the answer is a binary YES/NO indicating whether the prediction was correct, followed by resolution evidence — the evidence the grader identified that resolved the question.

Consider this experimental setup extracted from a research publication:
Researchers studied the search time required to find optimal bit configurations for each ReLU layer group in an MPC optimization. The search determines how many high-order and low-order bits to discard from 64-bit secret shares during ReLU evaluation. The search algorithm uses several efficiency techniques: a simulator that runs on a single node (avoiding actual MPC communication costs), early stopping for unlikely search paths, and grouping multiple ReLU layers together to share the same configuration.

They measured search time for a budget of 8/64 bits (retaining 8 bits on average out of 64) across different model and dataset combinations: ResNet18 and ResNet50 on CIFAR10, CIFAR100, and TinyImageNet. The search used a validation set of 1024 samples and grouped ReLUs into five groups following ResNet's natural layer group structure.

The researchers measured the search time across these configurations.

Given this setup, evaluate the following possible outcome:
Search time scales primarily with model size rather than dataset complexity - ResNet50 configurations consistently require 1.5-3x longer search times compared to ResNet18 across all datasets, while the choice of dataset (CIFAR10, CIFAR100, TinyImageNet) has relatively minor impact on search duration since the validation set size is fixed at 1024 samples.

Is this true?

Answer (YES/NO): NO